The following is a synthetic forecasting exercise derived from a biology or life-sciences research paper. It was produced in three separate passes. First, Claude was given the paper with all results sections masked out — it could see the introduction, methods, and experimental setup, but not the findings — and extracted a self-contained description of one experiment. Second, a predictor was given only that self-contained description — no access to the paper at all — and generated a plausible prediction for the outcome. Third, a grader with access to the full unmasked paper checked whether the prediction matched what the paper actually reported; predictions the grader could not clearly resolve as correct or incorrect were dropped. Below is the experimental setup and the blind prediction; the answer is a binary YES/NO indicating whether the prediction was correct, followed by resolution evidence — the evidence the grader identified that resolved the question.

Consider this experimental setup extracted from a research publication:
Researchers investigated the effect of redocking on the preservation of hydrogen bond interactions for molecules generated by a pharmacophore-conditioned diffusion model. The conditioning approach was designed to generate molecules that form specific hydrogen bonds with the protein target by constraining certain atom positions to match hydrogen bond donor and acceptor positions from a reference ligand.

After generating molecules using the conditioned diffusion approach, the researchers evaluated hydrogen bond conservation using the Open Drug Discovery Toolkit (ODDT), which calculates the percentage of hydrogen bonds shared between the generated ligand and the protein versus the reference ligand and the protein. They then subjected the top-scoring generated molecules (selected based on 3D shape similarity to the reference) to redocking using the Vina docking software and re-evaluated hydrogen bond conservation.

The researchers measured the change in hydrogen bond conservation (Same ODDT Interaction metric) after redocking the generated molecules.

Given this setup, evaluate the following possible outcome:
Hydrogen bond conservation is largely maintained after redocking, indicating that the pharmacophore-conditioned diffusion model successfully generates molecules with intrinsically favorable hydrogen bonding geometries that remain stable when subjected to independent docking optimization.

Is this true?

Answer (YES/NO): NO